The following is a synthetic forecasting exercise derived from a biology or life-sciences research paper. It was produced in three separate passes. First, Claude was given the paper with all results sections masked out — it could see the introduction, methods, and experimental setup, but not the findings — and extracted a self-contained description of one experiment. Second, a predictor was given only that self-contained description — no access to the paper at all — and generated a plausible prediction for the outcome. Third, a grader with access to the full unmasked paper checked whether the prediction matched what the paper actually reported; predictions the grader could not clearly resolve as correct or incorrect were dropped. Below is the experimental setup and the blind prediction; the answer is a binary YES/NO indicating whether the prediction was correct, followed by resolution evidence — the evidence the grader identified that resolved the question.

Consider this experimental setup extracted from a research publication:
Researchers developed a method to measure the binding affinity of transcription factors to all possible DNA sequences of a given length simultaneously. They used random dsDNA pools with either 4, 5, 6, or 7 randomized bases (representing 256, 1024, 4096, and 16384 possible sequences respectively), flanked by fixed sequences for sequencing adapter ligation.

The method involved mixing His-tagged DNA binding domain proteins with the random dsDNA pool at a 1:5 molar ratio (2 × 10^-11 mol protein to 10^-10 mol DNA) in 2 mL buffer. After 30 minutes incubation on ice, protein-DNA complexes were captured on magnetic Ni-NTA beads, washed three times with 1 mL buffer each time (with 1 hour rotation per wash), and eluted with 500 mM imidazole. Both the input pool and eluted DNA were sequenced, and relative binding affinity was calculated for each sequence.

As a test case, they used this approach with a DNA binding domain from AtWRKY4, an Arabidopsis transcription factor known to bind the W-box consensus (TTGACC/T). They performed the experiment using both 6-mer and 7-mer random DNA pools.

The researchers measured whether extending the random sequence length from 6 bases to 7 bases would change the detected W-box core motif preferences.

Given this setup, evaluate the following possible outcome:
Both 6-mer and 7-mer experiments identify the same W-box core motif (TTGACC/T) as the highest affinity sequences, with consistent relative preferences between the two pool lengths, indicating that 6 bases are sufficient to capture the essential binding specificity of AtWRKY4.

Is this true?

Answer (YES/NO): NO